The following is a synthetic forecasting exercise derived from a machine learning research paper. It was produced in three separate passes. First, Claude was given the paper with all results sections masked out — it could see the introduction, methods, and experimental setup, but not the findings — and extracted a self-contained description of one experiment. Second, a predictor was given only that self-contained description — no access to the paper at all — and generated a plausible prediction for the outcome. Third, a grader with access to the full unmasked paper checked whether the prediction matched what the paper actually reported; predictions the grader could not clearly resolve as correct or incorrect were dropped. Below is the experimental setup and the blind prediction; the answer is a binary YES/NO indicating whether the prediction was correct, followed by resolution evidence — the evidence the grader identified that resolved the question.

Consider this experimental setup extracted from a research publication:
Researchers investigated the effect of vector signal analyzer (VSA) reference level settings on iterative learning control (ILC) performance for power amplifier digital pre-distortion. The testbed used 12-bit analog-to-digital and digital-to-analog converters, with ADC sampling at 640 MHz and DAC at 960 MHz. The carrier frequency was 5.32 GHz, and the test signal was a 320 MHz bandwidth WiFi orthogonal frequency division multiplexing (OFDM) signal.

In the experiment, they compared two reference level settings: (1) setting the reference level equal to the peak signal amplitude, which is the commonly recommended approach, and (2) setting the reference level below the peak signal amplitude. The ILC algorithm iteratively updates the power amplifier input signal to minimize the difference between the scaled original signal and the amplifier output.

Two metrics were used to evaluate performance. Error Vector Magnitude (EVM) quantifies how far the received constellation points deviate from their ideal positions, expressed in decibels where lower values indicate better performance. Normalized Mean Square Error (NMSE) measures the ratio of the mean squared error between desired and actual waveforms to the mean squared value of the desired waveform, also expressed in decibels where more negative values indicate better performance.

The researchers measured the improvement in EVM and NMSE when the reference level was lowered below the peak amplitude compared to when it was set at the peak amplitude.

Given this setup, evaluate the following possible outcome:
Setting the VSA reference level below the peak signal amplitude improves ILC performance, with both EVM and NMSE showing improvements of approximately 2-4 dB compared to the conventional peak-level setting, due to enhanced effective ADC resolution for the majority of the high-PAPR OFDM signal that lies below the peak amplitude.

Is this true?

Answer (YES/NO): NO